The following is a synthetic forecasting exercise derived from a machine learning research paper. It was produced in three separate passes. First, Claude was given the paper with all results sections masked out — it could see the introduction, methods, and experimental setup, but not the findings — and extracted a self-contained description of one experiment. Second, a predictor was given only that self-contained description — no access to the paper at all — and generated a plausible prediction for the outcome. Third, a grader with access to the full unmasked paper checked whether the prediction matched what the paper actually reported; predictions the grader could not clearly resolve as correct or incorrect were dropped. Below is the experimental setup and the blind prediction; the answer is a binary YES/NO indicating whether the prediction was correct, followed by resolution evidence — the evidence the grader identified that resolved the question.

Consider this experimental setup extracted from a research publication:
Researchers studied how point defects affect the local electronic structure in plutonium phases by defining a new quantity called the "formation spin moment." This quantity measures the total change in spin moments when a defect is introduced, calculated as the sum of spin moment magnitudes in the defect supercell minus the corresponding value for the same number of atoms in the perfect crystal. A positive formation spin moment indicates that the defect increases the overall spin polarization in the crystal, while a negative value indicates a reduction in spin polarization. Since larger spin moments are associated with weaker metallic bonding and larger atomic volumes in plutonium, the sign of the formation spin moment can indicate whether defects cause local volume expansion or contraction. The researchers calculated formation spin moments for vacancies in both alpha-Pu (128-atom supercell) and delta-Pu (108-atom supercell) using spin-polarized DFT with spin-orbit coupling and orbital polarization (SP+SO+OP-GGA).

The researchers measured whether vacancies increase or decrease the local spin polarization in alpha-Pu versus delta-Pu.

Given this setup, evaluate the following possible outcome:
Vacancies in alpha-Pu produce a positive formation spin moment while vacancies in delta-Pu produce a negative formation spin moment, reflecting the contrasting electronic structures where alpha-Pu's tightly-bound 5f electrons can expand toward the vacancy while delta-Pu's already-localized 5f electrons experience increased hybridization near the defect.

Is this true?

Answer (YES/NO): YES